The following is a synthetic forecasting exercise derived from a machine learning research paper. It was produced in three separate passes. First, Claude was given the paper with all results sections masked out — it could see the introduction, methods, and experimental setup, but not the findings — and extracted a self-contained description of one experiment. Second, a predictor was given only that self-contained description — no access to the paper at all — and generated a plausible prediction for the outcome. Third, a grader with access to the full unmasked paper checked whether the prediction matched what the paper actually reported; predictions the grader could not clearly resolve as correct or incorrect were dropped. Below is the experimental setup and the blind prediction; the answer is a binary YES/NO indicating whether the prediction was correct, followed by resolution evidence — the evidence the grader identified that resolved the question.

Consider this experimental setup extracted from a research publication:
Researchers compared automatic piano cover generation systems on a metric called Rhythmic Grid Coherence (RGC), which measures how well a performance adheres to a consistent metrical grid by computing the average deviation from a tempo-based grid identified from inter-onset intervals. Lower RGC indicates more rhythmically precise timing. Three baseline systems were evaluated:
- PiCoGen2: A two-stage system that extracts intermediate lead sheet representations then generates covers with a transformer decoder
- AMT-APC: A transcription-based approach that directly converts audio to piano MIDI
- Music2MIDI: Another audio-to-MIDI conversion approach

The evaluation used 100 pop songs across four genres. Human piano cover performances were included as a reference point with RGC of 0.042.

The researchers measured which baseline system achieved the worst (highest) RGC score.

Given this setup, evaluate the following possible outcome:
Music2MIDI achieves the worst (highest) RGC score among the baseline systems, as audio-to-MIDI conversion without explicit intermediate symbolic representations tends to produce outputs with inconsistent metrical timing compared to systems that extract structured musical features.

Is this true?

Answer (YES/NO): YES